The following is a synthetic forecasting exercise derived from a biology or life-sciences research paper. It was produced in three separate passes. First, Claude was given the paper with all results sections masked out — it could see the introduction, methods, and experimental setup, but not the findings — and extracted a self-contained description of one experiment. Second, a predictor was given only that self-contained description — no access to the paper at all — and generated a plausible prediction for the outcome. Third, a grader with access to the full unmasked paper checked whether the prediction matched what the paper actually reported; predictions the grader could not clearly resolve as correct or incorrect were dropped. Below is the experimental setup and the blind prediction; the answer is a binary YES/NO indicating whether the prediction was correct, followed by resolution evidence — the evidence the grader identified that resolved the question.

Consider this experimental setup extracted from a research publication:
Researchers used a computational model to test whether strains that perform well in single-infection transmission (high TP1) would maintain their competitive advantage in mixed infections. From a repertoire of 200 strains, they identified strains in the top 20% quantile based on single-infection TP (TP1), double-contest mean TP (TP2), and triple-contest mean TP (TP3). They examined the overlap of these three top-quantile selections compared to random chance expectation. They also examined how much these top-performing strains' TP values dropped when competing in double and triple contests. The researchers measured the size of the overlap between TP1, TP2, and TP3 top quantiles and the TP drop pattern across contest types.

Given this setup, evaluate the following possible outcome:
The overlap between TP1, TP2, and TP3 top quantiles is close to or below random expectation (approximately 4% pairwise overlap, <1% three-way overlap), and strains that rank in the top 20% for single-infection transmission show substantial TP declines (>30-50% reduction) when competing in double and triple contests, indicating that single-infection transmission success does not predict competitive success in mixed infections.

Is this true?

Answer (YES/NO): NO